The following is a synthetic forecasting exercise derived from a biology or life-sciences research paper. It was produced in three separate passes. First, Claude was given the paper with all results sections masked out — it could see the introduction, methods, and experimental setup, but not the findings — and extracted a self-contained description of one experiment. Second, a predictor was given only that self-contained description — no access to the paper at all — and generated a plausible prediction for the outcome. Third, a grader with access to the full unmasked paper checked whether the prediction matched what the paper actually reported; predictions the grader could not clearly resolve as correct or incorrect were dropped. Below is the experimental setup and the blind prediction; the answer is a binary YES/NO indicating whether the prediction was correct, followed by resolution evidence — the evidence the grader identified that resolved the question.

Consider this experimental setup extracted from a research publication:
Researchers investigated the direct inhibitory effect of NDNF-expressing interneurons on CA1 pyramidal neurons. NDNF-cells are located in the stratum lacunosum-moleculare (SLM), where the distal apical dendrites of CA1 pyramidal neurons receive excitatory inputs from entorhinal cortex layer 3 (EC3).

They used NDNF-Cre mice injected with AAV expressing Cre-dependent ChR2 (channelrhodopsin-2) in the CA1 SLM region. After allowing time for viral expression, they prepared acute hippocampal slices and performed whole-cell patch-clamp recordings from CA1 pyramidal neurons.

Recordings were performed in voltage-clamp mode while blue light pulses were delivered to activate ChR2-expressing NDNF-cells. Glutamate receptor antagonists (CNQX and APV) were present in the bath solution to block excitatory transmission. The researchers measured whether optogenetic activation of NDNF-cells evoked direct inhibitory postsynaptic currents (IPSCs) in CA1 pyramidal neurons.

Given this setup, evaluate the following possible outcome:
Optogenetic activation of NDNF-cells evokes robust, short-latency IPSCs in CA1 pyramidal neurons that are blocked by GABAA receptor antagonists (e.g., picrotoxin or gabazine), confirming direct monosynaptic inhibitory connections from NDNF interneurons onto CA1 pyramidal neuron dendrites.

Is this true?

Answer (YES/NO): NO